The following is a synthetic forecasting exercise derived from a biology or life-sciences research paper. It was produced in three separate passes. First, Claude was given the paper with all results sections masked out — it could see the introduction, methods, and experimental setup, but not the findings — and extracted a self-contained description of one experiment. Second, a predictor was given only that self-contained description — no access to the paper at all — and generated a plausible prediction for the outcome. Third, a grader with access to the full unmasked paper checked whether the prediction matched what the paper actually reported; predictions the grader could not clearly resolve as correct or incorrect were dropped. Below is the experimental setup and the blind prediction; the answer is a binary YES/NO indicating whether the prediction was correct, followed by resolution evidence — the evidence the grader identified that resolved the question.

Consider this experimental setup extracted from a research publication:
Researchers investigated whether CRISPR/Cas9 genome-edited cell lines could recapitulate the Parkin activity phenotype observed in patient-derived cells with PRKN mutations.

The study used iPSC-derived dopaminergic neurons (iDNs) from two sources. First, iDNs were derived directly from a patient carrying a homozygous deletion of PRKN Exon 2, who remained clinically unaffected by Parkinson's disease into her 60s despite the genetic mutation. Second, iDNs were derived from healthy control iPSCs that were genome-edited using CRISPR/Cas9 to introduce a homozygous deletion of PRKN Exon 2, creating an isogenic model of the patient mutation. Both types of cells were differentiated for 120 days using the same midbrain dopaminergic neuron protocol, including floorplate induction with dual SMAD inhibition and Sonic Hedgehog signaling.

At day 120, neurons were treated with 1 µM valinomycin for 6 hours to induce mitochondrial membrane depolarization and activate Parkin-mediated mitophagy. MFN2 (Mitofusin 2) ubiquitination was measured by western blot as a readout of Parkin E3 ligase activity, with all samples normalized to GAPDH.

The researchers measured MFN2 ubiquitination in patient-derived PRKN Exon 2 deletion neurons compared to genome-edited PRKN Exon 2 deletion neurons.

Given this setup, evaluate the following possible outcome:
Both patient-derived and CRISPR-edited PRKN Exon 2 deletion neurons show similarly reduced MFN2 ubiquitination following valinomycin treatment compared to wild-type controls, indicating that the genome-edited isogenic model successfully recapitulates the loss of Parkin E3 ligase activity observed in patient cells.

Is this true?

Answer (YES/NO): NO